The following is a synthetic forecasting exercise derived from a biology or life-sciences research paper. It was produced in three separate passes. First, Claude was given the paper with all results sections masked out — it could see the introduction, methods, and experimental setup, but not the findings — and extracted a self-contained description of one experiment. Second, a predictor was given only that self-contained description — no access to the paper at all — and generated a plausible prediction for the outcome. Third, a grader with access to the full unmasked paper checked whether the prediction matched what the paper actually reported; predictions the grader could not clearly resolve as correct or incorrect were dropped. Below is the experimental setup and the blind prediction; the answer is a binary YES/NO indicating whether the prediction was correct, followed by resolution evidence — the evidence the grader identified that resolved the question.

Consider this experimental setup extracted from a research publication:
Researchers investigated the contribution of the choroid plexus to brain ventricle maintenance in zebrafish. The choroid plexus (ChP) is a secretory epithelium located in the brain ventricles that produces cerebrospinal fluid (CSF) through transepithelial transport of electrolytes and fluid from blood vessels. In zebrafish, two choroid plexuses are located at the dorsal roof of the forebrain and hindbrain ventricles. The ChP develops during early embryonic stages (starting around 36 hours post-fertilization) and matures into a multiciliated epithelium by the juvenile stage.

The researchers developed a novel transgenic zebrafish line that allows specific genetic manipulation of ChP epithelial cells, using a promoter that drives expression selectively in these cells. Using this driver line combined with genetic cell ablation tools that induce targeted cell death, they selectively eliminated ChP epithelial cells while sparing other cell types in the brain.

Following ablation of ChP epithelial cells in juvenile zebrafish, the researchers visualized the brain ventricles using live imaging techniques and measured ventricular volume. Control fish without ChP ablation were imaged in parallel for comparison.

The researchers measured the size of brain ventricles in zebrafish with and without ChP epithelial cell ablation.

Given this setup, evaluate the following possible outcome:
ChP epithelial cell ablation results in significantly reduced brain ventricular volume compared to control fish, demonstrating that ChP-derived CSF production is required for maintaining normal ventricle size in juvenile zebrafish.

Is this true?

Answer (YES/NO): YES